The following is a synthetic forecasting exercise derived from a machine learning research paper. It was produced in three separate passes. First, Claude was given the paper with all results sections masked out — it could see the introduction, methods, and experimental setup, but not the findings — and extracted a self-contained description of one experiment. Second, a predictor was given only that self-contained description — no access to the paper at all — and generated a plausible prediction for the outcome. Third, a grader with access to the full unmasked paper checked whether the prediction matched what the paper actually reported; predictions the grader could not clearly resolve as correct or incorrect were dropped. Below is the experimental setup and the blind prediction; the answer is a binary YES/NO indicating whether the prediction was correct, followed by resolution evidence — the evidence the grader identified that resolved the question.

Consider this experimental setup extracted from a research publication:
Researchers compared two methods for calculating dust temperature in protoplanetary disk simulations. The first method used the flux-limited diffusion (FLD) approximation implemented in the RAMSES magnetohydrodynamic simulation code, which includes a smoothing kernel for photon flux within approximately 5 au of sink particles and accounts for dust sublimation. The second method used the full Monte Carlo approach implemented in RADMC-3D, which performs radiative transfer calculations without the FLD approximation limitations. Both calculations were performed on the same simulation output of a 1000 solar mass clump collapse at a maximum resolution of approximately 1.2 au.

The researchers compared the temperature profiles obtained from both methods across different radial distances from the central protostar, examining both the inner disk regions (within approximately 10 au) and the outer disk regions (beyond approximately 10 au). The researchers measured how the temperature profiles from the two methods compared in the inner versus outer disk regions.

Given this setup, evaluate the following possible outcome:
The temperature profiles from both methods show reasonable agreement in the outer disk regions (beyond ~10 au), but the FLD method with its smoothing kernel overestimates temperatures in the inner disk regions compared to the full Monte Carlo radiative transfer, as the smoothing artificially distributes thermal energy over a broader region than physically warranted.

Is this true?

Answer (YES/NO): NO